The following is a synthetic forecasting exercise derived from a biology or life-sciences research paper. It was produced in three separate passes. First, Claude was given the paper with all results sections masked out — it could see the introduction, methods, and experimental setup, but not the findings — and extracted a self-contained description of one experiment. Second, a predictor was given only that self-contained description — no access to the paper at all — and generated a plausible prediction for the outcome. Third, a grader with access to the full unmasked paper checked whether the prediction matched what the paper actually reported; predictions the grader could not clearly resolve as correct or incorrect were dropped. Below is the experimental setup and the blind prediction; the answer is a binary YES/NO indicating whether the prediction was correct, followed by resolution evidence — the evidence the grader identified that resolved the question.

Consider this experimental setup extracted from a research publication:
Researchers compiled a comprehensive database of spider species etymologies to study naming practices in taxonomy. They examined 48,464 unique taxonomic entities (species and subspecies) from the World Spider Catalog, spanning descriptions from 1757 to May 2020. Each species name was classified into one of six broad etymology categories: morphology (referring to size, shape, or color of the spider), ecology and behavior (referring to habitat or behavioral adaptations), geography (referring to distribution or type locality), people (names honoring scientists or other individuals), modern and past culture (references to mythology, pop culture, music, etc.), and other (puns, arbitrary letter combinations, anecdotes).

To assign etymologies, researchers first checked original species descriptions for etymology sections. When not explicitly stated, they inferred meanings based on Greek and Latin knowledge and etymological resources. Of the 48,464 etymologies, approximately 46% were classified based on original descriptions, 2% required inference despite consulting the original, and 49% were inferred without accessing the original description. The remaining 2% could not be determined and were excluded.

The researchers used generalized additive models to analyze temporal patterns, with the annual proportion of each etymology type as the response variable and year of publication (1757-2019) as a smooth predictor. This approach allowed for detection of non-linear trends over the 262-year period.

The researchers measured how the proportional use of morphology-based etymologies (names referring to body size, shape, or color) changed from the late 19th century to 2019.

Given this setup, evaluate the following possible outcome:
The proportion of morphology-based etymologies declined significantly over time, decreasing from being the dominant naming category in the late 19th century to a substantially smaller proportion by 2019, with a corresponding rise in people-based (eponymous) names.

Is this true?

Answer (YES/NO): YES